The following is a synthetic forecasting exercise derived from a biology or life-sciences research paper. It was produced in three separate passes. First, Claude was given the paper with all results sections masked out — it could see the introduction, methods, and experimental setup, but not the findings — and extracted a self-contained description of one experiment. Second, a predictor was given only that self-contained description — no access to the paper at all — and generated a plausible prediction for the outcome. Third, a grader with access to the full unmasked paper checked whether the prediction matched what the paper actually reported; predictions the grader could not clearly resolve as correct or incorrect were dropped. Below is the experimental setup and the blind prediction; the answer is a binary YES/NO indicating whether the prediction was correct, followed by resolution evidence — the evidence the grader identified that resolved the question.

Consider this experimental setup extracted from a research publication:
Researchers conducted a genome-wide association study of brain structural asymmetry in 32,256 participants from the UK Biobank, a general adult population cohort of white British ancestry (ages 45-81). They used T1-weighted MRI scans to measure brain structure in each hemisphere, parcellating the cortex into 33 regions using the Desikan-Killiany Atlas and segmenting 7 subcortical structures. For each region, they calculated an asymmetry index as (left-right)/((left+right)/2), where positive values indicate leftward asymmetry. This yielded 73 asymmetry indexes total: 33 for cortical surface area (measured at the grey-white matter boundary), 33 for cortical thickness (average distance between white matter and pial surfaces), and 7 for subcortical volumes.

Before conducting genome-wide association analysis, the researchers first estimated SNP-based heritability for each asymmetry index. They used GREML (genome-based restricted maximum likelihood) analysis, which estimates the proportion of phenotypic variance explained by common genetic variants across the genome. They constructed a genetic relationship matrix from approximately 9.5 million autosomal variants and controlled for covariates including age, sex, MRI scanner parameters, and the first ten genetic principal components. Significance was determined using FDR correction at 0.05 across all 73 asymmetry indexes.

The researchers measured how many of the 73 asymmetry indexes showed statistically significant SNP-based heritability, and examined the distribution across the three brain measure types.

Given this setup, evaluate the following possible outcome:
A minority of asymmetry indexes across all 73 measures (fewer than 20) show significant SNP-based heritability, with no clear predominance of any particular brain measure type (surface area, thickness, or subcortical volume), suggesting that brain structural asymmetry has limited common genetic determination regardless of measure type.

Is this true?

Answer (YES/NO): NO